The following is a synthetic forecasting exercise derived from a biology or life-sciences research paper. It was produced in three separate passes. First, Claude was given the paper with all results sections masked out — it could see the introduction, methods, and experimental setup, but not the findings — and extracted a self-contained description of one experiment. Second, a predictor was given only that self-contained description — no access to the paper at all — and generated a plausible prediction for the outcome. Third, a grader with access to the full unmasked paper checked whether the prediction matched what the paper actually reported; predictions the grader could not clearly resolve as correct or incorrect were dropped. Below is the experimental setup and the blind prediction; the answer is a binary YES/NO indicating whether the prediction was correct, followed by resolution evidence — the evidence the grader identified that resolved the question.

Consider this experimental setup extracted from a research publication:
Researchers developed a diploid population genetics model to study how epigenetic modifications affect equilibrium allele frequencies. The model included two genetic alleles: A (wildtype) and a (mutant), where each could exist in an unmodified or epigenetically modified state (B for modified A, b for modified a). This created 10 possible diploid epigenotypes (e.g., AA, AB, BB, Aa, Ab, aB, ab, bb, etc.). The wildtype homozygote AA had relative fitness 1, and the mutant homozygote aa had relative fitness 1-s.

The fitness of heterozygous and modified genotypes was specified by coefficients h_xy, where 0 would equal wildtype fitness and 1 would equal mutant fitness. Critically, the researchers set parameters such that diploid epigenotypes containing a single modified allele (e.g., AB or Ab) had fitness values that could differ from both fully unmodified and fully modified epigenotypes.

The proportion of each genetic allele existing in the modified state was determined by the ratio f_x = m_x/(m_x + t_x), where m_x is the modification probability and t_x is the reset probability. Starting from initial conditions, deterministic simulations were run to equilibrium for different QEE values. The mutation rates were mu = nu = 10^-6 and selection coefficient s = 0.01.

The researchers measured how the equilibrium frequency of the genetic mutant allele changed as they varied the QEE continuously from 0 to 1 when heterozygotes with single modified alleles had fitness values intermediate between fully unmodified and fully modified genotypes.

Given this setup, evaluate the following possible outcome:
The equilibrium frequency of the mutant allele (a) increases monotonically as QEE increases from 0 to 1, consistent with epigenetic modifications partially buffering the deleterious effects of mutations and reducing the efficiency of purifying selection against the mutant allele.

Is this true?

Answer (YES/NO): NO